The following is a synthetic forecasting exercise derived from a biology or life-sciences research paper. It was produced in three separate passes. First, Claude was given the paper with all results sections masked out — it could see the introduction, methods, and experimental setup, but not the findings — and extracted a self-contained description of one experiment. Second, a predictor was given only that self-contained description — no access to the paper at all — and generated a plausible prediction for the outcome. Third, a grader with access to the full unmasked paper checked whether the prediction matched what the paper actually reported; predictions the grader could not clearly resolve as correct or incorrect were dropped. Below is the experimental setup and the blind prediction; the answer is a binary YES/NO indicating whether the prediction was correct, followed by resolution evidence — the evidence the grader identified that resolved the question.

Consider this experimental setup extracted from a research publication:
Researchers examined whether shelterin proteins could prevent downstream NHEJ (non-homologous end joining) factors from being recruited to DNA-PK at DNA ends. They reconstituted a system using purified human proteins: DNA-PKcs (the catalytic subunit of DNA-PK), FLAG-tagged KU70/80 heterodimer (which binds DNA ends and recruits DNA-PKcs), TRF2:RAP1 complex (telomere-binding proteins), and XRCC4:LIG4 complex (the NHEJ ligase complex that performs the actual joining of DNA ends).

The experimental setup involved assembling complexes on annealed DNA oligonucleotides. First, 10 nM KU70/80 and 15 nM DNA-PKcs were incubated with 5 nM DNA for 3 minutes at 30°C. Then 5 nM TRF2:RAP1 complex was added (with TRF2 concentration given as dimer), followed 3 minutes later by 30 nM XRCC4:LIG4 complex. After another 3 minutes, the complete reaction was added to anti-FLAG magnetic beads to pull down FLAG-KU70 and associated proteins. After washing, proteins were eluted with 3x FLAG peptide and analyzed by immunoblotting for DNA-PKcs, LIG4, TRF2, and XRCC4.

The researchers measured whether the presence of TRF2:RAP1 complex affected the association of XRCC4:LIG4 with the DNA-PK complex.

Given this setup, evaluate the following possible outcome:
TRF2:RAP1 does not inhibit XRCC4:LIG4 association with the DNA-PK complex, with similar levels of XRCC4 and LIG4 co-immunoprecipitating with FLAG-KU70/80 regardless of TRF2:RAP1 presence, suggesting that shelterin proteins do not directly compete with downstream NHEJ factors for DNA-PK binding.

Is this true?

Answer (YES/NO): NO